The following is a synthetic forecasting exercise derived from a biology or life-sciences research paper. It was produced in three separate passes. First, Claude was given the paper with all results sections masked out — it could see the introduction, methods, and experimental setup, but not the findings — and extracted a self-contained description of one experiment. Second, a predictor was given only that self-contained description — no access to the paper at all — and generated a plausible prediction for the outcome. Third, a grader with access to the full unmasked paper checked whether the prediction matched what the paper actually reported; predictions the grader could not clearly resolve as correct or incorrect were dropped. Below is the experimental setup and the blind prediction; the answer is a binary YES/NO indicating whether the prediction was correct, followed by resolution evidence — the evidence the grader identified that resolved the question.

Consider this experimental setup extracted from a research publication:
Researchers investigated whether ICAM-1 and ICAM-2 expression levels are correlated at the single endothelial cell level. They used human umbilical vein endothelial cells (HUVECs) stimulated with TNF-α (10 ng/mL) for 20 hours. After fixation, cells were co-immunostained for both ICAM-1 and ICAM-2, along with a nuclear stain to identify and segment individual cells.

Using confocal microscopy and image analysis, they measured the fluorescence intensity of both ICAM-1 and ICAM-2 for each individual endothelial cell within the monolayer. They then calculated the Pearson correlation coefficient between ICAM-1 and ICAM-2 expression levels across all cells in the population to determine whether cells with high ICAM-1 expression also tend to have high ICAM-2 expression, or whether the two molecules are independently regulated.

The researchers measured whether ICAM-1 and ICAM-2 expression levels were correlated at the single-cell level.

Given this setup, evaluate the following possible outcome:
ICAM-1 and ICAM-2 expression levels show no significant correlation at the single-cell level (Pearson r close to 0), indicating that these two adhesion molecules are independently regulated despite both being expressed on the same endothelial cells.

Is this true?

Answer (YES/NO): YES